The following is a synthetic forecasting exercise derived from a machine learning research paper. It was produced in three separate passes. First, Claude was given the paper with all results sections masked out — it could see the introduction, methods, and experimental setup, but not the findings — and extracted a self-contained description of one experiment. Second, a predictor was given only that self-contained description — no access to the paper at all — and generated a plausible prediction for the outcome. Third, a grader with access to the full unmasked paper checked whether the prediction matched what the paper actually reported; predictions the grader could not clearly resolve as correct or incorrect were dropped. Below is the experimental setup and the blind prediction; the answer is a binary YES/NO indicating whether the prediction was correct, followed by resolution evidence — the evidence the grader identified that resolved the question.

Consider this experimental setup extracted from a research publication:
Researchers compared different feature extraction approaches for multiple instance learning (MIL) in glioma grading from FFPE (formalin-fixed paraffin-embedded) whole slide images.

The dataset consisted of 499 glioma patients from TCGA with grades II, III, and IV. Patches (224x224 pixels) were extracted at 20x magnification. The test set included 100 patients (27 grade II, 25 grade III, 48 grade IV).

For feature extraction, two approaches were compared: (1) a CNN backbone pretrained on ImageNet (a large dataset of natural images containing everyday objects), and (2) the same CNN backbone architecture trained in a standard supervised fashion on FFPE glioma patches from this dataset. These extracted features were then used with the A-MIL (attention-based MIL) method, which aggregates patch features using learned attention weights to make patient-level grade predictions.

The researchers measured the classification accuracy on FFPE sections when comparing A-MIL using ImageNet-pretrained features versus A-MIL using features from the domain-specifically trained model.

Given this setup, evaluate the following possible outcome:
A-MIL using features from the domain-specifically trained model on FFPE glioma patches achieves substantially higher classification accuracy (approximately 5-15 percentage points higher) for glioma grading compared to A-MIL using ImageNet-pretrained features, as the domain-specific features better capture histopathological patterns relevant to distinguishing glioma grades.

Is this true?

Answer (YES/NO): NO